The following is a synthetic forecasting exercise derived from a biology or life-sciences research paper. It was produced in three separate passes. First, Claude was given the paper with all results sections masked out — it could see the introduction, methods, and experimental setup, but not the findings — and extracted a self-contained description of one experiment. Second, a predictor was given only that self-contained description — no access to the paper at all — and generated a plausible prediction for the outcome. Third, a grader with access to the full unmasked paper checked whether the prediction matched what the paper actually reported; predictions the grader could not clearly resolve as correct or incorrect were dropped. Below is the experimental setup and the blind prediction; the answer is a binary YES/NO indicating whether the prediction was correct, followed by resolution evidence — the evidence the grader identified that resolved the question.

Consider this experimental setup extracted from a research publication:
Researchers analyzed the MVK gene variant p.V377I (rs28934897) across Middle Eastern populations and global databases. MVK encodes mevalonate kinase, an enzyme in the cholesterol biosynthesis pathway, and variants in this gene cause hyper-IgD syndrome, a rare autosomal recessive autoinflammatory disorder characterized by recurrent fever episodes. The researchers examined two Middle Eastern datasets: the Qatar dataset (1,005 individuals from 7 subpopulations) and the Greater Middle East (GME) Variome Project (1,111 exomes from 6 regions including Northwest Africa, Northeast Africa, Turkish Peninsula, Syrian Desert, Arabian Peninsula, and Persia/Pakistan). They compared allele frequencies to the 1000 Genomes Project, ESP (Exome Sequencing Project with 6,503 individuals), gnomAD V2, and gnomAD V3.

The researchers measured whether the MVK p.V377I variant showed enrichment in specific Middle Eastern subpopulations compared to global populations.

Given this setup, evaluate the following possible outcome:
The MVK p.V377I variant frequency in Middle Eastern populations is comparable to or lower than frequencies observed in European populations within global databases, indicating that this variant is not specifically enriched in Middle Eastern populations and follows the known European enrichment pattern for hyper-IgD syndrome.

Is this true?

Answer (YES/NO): NO